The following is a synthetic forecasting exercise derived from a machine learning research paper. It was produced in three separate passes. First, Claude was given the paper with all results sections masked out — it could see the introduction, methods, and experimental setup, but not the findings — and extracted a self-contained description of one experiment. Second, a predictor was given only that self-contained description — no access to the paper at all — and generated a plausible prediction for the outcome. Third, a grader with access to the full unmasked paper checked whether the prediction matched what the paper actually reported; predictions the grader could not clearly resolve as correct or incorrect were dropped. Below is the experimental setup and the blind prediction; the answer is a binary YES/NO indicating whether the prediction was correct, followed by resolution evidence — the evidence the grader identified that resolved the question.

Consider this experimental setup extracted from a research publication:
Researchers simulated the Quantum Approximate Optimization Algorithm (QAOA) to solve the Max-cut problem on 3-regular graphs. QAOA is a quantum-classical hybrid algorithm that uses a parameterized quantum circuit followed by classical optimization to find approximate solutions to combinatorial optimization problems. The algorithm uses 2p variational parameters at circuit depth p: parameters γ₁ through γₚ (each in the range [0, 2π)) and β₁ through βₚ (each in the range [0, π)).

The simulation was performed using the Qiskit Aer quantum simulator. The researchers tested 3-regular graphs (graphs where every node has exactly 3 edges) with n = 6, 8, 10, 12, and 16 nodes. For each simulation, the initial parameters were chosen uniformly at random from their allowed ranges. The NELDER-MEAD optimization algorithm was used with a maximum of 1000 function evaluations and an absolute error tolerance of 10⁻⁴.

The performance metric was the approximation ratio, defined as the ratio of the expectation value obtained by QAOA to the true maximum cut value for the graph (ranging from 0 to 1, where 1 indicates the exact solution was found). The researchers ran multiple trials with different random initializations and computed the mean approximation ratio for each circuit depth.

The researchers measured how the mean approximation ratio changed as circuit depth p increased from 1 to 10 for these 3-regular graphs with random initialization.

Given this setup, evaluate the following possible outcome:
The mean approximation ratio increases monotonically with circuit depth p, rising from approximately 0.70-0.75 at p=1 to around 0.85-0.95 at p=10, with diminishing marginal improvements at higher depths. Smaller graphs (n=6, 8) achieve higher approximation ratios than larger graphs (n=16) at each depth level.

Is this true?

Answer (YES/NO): NO